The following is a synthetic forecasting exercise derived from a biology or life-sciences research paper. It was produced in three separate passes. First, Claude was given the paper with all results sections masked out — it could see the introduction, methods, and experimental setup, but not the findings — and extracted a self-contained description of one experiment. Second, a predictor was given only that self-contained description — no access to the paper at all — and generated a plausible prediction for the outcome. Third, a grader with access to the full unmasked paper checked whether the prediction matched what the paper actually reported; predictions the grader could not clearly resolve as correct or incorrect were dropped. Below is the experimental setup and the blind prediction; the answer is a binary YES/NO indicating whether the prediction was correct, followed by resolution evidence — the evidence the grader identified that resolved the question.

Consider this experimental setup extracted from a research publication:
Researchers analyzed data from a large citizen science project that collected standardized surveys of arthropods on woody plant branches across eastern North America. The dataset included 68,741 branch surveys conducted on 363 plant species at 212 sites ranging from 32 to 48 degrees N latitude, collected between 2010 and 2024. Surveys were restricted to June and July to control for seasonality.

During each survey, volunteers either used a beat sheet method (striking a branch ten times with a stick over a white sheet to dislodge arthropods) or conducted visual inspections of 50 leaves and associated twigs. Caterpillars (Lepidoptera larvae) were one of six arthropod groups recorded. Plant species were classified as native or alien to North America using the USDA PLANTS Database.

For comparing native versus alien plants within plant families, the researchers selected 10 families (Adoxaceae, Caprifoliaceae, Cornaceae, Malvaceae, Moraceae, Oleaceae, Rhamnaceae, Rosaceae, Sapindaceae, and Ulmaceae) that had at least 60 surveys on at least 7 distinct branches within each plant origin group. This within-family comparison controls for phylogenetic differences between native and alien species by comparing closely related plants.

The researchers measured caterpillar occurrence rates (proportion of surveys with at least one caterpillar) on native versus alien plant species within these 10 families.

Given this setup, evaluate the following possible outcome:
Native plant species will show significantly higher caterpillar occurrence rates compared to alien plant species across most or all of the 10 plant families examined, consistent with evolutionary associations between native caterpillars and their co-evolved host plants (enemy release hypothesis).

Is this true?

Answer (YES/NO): YES